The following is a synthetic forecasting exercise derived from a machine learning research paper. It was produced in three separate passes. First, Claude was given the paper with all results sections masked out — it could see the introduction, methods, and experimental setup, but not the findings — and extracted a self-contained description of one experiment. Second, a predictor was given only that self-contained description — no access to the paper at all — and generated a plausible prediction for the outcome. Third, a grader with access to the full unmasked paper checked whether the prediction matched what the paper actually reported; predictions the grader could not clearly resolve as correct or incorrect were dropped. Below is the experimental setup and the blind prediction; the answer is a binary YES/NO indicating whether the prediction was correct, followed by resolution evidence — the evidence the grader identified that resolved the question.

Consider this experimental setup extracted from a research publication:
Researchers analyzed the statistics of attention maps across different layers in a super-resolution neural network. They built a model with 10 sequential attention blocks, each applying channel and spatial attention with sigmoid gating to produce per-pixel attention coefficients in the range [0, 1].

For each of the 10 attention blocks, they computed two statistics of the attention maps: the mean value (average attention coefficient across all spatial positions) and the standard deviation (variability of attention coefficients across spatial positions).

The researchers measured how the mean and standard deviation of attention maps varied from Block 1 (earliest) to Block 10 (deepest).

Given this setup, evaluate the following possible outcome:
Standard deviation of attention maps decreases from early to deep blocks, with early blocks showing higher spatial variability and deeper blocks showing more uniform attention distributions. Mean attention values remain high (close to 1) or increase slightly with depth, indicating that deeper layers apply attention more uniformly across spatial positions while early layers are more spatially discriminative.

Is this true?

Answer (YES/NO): NO